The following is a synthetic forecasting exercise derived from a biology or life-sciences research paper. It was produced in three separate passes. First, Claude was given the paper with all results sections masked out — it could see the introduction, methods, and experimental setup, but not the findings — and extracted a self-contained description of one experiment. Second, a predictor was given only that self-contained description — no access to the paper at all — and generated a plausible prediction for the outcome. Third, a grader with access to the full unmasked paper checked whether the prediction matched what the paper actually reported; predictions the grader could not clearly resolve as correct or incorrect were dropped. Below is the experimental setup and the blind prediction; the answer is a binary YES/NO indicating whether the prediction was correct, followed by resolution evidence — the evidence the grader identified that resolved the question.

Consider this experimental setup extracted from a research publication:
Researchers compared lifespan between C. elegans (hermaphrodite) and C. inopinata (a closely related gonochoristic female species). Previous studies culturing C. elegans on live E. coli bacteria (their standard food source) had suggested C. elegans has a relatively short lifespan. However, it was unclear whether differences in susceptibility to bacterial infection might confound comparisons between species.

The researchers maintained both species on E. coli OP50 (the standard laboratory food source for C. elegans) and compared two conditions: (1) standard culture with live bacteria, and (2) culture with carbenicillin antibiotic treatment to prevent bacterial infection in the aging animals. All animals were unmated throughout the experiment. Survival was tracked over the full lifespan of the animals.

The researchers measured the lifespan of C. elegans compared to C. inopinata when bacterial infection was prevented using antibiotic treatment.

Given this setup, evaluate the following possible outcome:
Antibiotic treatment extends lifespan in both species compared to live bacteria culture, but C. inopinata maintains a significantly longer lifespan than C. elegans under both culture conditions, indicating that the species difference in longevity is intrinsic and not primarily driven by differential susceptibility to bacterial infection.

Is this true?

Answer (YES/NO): NO